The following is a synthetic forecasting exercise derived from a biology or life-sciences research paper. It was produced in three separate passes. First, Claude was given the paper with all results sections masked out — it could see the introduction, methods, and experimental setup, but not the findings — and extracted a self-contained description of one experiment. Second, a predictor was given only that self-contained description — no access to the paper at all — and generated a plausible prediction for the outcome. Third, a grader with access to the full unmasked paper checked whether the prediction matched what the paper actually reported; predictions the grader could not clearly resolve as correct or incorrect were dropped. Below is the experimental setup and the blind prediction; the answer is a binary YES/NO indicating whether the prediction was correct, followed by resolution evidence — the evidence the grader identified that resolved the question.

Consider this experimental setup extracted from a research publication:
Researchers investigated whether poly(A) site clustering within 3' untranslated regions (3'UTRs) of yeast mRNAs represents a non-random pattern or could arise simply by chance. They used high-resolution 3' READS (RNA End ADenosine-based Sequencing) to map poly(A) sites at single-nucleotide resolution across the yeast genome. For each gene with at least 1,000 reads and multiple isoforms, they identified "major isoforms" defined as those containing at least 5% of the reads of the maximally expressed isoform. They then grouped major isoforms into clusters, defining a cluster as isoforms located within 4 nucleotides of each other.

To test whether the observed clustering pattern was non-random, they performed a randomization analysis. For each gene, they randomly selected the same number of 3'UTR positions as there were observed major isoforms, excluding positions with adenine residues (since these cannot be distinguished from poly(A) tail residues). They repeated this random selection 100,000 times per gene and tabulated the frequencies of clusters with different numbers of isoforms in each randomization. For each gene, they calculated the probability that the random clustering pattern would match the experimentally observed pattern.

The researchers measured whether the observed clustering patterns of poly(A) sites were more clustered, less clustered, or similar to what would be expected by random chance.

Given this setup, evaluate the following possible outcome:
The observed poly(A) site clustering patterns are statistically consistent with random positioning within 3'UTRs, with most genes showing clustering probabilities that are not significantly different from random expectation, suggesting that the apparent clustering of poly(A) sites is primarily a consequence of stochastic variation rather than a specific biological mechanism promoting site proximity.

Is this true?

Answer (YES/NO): NO